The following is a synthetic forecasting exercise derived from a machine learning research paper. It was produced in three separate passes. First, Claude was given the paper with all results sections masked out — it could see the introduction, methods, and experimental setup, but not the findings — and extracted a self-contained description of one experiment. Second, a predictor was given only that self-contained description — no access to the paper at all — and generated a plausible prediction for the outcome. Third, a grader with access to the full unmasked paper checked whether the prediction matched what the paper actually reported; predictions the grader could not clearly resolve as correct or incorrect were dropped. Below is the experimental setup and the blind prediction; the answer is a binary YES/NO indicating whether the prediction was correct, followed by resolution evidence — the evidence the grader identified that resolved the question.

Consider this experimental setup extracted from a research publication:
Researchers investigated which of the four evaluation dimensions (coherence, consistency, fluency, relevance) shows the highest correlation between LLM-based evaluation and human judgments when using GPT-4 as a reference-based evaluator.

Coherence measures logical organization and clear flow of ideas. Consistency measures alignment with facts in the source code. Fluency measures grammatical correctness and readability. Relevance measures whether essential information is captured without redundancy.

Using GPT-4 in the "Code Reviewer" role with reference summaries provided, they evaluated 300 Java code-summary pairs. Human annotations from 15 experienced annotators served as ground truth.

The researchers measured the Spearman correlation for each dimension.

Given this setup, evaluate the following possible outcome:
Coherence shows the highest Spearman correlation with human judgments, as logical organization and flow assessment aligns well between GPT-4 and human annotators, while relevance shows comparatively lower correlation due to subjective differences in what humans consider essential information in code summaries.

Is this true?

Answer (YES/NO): NO